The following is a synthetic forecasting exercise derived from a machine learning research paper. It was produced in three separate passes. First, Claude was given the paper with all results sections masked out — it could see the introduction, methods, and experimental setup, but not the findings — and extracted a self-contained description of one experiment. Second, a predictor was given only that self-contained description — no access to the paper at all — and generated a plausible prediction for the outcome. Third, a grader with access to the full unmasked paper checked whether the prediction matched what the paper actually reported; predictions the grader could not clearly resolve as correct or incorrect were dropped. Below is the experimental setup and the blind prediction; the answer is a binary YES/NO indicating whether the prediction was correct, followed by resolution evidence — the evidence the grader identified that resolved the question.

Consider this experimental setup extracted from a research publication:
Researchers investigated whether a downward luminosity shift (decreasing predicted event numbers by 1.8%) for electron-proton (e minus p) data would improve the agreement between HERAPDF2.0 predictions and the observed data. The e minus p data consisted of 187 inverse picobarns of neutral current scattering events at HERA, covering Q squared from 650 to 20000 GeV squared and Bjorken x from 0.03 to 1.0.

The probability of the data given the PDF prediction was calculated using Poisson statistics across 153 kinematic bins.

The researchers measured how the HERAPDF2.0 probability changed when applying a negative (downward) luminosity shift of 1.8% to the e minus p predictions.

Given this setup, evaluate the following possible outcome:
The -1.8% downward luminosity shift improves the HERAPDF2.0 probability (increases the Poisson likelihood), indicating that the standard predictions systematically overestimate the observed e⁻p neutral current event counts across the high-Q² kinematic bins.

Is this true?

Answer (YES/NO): NO